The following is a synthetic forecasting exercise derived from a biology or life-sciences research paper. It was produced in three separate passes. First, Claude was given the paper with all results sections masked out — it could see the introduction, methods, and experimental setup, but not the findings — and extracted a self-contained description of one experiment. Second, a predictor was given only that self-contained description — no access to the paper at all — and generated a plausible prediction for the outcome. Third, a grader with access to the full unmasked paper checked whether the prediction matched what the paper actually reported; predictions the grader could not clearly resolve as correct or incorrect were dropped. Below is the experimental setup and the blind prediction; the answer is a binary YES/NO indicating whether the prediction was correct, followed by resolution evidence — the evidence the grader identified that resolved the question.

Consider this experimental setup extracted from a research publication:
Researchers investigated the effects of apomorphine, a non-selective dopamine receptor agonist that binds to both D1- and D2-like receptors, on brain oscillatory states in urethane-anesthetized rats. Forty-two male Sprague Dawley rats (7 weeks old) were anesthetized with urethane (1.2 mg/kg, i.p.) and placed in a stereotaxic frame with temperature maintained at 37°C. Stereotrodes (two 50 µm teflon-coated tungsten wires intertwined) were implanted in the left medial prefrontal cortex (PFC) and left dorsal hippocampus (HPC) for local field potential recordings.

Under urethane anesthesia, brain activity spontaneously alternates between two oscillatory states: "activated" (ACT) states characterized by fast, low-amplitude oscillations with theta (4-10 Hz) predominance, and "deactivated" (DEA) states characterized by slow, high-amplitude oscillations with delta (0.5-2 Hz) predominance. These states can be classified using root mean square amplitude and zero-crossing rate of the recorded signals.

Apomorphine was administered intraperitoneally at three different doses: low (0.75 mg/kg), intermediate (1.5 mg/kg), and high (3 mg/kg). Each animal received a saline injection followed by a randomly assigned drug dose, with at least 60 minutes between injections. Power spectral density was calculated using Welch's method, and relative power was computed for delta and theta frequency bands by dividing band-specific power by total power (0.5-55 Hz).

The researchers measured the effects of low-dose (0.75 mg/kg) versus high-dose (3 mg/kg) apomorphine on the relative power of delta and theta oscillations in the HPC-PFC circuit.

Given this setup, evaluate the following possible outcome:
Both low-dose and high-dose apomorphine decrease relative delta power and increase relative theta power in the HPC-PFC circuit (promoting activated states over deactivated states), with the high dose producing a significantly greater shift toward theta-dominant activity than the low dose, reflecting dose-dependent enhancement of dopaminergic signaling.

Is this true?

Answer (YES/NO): NO